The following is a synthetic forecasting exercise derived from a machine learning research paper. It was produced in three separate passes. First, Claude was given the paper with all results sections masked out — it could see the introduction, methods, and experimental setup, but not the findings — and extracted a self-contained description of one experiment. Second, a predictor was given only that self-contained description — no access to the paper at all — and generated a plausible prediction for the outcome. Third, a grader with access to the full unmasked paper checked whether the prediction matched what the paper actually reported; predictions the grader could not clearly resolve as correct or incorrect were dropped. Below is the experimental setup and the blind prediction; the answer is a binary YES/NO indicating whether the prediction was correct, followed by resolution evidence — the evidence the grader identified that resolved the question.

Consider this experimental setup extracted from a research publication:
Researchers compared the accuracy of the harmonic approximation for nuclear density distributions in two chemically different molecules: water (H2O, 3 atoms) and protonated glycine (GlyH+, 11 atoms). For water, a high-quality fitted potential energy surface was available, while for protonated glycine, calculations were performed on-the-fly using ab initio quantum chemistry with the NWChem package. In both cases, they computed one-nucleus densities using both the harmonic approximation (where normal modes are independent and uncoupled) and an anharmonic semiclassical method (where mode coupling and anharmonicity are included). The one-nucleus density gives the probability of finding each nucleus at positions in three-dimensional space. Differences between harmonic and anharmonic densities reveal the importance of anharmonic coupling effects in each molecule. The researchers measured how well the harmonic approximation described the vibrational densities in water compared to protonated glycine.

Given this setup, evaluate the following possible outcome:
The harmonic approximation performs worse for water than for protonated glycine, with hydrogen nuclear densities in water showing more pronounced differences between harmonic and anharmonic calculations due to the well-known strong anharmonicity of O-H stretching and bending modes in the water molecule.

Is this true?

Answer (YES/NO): NO